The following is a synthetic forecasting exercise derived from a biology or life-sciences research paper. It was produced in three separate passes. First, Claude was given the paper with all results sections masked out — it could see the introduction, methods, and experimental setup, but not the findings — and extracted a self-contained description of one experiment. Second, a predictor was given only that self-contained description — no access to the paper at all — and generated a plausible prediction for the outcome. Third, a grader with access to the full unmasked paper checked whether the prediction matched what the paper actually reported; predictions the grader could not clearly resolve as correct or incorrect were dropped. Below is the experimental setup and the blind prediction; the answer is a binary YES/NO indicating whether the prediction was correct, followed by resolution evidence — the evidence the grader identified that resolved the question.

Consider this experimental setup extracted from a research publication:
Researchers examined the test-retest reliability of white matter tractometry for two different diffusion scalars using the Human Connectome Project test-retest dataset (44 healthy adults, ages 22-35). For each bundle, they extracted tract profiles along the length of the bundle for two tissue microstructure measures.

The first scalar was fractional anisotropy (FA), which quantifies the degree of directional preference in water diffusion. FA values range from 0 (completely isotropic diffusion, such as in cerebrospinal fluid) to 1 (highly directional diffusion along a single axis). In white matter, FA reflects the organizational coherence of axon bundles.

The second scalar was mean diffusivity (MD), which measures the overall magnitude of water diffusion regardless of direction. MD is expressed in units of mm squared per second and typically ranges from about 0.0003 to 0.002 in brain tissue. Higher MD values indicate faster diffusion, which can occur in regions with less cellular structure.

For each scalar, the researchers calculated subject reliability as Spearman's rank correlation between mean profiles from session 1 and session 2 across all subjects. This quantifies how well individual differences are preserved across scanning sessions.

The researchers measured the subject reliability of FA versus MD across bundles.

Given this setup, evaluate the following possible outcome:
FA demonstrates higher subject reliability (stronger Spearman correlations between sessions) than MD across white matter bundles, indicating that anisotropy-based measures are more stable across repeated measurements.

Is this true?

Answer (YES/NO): YES